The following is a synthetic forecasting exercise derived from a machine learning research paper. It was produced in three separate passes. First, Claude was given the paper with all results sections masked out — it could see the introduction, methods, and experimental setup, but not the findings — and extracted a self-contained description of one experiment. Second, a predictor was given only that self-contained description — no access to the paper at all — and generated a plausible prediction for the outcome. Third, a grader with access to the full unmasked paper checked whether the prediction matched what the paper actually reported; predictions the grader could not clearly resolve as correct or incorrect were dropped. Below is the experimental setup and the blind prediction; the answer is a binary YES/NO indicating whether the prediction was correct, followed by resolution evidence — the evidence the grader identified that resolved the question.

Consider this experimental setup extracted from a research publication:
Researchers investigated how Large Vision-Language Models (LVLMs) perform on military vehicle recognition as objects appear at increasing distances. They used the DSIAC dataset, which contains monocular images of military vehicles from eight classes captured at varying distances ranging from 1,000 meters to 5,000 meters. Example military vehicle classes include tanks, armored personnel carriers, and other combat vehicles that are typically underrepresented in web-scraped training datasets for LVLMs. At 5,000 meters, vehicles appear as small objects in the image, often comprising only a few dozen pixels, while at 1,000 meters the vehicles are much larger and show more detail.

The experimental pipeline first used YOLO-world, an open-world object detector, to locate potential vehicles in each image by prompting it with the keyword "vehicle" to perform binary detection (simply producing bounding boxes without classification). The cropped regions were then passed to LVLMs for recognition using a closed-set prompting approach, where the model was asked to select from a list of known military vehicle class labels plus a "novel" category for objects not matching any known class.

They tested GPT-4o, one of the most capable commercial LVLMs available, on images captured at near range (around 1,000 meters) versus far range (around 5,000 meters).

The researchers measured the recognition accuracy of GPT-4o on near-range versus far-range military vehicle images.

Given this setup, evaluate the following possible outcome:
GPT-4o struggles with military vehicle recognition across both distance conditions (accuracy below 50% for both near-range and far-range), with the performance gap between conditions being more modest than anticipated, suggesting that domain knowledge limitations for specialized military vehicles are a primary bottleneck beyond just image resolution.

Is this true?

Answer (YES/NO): NO